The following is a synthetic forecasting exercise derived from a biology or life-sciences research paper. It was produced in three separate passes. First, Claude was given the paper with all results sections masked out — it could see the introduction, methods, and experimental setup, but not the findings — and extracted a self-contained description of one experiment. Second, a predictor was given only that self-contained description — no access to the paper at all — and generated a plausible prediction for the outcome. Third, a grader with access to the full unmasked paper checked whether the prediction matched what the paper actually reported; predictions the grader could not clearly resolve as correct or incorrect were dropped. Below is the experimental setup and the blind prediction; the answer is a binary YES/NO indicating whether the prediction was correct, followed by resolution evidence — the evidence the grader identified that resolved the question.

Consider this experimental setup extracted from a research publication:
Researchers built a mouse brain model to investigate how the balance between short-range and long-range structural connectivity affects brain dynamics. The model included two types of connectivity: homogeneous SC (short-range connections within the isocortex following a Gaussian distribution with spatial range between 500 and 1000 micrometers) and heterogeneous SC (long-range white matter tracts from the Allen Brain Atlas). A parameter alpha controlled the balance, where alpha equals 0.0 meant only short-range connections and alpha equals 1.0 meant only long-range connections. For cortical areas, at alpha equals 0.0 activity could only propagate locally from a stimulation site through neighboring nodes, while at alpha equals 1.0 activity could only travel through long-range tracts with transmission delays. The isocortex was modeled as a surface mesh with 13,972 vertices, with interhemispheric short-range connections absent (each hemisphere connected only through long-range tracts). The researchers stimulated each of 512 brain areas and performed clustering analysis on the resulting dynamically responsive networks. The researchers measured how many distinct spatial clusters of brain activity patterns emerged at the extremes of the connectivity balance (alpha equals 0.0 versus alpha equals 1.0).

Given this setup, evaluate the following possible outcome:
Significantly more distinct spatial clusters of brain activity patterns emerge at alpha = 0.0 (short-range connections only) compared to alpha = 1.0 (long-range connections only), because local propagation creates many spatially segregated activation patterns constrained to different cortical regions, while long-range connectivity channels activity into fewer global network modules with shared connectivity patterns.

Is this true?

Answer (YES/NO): NO